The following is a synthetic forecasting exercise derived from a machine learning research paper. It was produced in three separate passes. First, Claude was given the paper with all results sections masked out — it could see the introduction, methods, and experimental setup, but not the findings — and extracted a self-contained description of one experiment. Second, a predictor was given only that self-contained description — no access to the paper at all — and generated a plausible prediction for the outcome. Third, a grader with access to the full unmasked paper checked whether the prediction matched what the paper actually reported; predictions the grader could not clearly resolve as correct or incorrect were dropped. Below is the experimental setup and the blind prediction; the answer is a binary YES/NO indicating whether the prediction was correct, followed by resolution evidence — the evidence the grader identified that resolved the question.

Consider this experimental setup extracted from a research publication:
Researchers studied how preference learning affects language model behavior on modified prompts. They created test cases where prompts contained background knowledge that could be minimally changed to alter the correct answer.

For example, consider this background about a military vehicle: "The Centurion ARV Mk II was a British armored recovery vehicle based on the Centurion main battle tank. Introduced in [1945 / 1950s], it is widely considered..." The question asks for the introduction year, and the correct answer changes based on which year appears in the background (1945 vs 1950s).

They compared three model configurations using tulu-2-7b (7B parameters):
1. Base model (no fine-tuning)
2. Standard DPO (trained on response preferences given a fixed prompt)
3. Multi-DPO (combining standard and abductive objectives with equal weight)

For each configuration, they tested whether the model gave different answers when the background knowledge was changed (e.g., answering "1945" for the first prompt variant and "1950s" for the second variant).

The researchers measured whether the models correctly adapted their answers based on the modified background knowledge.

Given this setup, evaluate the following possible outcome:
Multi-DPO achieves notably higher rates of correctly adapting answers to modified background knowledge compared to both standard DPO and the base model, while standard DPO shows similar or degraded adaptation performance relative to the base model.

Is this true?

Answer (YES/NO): NO